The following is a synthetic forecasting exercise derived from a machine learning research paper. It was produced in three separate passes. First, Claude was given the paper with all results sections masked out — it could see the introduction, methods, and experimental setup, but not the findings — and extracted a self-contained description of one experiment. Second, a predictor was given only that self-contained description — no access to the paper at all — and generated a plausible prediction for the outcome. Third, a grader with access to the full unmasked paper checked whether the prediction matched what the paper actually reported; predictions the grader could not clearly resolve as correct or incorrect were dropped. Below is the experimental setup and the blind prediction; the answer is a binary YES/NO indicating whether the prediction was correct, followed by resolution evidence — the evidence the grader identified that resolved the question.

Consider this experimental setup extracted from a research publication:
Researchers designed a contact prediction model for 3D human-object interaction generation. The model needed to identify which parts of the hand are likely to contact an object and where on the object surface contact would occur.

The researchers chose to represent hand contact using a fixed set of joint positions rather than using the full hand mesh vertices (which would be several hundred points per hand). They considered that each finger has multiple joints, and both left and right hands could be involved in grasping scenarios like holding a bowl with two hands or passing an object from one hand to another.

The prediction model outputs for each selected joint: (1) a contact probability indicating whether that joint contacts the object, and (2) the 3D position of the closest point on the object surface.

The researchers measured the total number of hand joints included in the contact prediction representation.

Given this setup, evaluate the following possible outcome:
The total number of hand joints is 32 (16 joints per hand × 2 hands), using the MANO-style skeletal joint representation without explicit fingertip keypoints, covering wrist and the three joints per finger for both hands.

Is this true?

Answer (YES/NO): NO